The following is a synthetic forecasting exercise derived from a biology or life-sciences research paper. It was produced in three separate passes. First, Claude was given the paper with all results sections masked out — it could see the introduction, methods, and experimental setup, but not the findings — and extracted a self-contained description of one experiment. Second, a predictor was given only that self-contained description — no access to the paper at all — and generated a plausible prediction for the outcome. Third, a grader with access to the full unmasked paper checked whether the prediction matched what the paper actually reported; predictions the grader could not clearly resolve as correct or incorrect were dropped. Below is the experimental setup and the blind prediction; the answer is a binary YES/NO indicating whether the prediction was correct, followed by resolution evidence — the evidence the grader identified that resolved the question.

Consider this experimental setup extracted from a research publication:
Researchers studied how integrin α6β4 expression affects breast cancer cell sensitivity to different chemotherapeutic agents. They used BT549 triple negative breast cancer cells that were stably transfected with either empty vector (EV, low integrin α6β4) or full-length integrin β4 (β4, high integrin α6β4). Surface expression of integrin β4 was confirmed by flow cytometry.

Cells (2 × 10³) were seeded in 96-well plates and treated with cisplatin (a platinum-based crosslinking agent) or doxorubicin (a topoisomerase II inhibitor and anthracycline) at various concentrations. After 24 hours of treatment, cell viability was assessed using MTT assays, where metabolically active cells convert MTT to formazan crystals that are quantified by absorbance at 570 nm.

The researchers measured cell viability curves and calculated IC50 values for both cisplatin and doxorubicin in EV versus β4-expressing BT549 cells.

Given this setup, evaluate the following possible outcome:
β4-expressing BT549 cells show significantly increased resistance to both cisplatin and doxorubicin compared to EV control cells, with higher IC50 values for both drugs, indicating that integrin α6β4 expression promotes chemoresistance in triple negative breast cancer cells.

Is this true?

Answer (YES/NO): NO